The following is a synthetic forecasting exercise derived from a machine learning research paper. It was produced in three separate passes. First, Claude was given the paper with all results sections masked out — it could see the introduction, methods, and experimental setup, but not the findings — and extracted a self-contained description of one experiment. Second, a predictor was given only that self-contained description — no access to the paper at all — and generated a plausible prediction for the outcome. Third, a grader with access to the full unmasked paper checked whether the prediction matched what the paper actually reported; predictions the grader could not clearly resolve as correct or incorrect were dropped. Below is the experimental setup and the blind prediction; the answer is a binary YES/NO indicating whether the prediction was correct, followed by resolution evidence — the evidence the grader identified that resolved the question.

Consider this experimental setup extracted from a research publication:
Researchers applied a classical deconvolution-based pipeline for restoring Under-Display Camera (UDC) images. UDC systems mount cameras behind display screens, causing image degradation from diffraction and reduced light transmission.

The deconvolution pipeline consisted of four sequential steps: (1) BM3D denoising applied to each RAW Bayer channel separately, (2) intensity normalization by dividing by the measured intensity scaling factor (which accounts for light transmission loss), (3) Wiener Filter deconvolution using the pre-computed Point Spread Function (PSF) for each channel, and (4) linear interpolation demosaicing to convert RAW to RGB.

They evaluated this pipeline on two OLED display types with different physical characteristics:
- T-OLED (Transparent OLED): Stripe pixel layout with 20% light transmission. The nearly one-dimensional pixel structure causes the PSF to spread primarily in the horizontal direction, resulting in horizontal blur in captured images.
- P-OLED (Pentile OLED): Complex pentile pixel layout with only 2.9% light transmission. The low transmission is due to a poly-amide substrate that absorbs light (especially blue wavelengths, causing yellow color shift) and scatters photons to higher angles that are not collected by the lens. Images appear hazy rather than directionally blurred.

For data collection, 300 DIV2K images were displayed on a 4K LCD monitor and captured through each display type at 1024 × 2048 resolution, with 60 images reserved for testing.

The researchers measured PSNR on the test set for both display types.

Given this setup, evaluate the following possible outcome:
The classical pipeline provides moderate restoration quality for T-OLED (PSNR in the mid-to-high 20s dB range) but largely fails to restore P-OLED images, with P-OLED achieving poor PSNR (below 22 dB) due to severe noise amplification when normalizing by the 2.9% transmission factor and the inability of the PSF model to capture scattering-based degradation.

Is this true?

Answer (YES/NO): YES